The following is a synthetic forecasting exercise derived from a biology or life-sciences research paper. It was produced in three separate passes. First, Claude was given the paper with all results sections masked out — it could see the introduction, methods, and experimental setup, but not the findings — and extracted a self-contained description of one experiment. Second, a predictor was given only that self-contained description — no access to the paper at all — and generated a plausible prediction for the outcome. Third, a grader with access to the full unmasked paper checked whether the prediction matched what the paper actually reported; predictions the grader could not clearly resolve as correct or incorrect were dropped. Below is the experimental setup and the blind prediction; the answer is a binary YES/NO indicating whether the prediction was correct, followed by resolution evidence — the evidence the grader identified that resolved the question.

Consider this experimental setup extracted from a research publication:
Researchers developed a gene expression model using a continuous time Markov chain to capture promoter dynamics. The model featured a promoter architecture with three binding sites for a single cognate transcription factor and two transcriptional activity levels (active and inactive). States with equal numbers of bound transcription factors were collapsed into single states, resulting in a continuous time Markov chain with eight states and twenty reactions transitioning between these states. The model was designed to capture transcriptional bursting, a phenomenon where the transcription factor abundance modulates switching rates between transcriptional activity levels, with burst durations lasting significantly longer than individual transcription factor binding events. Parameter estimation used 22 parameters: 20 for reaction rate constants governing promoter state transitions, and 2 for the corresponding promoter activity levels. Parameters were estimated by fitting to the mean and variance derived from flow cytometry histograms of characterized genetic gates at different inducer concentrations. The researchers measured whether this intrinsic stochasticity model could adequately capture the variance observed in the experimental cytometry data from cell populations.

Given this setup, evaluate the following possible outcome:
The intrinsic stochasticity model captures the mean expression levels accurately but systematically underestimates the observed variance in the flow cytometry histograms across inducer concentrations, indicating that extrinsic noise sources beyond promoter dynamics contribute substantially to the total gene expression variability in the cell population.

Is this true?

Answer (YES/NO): YES